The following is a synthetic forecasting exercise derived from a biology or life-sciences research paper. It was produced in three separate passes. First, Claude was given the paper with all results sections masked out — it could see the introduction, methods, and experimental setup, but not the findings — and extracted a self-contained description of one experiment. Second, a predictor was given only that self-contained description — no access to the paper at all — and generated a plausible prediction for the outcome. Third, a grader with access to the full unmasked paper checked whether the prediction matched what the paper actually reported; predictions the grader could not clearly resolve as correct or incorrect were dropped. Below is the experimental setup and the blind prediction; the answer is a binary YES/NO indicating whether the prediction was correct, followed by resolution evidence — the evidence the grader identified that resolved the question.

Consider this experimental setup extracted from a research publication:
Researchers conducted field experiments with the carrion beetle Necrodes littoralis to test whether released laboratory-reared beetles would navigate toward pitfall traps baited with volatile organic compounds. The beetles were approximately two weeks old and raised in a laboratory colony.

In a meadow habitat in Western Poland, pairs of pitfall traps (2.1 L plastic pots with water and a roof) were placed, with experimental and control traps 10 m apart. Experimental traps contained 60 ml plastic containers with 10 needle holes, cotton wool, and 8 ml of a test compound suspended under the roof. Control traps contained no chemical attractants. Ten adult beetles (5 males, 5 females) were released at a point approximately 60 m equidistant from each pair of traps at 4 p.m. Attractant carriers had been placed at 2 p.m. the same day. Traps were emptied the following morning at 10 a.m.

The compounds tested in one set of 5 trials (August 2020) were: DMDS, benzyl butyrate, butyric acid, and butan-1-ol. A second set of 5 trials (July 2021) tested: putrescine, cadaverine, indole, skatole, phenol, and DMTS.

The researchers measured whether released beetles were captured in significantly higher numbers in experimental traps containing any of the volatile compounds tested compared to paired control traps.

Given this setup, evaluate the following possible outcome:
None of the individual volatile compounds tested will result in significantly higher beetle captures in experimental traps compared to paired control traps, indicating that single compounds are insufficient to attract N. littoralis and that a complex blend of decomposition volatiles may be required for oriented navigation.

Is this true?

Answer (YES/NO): YES